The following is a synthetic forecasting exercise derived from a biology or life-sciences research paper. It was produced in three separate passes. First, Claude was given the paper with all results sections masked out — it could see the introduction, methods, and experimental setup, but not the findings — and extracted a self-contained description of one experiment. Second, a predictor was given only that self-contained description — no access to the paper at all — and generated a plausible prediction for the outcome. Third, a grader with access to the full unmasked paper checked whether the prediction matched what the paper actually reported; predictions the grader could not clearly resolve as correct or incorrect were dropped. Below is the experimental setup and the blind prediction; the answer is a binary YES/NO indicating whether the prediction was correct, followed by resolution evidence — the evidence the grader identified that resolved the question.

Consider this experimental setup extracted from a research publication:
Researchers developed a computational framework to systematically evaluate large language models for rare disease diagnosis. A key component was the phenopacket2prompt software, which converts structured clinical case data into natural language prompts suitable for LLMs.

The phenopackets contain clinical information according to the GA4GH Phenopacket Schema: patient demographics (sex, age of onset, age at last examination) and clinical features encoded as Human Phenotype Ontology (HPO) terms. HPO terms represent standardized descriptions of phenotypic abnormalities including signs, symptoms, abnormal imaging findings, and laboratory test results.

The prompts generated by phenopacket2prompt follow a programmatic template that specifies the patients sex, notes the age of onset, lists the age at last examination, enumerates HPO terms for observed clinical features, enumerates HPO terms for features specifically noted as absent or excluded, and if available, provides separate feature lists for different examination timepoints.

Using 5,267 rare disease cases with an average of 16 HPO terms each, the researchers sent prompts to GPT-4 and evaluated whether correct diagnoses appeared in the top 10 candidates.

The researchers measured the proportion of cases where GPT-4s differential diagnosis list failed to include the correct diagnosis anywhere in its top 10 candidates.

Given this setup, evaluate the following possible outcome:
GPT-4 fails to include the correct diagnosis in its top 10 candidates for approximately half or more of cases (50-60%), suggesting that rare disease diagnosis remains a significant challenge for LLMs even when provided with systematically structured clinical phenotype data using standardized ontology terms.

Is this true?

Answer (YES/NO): NO